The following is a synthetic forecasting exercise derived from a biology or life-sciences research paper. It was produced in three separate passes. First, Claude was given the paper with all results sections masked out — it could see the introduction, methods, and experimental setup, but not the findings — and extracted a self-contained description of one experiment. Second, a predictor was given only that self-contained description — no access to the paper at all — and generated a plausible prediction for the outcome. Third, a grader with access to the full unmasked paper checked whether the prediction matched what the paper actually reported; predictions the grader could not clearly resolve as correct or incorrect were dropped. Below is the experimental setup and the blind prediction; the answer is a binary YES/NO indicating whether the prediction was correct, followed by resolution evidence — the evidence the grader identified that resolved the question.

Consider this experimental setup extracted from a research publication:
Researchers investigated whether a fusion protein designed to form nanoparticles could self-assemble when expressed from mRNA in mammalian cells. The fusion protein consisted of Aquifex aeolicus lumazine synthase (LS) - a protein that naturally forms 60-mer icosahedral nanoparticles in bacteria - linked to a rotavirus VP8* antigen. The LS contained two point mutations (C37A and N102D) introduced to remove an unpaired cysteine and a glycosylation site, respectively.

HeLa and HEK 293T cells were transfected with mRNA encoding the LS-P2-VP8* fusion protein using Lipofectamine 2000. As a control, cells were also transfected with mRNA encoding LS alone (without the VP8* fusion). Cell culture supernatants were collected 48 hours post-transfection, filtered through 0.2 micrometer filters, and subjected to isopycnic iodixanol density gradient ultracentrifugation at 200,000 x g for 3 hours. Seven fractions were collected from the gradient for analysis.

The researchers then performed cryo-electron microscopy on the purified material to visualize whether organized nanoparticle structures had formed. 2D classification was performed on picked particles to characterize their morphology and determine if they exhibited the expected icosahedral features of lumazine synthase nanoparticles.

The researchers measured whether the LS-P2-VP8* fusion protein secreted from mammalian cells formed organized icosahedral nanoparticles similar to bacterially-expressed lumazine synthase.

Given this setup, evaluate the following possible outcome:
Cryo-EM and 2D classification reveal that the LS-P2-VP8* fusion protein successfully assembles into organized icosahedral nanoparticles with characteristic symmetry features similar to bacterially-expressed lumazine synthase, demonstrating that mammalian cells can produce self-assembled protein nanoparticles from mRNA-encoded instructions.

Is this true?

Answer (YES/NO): YES